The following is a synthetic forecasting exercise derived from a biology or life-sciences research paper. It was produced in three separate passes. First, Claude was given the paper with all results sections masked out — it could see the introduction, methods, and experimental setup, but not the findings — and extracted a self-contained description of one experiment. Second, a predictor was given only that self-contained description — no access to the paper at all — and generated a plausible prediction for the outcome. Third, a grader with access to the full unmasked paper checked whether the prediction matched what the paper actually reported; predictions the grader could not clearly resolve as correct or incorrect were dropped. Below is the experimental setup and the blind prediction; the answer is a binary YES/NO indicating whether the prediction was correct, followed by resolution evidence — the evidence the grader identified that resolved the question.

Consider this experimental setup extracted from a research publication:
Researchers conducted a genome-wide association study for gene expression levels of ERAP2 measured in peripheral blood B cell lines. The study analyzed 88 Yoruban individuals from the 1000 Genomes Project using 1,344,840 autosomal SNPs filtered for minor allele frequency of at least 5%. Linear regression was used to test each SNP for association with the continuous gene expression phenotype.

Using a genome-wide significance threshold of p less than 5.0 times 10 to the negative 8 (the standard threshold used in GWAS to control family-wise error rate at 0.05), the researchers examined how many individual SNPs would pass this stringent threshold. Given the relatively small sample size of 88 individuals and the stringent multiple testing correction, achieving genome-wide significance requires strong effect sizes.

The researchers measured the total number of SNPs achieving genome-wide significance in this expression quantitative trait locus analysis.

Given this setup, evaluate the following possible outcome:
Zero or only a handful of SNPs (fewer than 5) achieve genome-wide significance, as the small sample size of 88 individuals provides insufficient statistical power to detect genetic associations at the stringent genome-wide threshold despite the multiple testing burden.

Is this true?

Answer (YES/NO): NO